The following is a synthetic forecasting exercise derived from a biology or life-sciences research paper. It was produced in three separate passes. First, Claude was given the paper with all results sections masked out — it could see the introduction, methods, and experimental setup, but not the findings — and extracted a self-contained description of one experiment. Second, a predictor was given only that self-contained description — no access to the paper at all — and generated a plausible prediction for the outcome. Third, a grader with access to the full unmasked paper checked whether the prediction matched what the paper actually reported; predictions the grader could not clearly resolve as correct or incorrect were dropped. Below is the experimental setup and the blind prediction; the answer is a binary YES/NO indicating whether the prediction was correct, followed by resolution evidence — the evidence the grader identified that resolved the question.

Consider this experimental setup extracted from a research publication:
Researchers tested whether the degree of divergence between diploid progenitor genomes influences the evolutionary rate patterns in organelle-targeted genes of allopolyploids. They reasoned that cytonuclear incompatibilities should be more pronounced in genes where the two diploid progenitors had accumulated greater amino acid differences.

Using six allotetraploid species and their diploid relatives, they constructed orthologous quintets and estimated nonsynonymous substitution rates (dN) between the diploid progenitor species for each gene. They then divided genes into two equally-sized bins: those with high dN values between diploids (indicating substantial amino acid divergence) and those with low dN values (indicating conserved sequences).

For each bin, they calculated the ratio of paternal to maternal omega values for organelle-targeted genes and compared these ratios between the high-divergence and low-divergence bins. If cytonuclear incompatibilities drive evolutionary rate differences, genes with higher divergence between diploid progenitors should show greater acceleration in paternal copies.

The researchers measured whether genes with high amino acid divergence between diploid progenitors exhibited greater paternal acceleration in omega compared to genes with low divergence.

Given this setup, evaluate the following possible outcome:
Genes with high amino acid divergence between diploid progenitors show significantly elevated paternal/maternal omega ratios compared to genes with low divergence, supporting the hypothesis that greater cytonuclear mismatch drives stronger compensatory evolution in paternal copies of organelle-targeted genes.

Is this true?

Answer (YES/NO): NO